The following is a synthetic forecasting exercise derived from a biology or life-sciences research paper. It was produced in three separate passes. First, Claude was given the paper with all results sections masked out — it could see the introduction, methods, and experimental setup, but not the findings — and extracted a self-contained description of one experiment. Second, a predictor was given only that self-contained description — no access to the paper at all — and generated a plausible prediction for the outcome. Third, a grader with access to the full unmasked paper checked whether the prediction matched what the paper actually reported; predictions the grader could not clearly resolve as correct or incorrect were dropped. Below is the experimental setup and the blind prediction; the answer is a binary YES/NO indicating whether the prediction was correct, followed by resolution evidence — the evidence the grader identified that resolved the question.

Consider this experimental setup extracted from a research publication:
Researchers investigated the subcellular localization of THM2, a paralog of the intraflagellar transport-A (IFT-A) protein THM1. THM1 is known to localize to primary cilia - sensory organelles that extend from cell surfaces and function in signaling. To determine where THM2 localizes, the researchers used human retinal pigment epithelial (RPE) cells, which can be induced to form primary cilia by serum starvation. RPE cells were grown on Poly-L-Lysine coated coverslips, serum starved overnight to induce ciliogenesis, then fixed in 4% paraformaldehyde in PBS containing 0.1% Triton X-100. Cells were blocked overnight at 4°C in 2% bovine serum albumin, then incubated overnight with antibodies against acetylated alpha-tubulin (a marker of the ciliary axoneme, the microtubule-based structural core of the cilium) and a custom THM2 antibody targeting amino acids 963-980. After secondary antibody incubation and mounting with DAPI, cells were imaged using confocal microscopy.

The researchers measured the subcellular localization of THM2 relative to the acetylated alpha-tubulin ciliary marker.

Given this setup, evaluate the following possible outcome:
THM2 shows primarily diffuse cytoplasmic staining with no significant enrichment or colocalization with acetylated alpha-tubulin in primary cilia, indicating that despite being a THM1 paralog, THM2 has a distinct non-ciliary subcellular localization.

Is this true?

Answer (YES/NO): NO